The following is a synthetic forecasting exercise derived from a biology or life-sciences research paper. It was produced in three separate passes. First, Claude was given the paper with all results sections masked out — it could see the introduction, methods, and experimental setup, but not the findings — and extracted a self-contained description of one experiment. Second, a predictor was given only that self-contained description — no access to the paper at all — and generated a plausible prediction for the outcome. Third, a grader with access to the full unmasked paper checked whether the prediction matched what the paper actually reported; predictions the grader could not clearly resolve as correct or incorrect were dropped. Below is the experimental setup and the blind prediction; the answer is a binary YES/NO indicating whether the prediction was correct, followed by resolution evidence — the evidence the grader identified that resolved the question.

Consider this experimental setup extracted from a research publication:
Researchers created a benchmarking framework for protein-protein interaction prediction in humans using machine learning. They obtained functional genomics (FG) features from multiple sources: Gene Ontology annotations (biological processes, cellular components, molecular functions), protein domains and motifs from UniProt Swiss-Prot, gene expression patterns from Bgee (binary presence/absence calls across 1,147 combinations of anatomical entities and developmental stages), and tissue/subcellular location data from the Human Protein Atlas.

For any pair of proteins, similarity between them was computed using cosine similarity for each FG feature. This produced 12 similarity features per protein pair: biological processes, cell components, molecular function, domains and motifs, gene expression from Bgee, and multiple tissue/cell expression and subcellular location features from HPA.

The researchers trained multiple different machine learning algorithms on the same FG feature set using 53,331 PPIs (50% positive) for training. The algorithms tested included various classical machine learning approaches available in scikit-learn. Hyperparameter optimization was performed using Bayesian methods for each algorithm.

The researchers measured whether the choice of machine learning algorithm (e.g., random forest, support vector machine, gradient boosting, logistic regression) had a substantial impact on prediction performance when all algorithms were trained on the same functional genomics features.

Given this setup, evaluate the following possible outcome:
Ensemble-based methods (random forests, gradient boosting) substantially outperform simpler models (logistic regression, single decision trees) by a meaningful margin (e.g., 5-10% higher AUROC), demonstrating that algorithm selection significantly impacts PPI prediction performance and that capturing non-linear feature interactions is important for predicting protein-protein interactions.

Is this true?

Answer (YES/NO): NO